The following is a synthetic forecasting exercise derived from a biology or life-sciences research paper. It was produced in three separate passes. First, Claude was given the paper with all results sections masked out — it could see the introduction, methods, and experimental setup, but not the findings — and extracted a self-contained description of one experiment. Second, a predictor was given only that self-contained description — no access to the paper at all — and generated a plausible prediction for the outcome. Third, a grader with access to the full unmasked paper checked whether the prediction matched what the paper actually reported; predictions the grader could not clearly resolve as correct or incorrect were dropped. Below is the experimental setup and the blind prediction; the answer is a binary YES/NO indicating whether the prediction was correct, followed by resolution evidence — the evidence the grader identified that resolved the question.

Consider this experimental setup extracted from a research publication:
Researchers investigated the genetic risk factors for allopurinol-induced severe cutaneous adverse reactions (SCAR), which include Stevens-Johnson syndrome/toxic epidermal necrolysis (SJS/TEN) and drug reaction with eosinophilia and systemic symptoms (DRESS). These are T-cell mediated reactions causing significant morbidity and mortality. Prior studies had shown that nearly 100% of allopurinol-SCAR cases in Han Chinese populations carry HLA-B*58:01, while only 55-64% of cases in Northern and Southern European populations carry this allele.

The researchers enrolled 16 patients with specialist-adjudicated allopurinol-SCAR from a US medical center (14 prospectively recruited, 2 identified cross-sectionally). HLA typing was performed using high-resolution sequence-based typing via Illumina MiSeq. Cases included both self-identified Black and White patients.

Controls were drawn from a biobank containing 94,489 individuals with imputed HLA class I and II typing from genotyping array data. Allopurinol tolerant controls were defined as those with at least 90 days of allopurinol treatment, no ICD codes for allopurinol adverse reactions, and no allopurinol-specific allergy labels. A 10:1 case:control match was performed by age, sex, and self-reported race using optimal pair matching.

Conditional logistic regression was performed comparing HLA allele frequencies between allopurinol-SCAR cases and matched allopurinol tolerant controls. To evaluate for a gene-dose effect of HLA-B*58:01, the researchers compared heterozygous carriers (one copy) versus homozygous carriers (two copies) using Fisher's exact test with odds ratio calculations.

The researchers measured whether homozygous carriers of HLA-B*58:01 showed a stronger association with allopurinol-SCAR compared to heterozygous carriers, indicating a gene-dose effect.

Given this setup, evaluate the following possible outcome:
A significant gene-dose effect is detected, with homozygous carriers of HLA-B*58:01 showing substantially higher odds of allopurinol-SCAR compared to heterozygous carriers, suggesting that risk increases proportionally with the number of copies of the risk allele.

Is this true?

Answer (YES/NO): YES